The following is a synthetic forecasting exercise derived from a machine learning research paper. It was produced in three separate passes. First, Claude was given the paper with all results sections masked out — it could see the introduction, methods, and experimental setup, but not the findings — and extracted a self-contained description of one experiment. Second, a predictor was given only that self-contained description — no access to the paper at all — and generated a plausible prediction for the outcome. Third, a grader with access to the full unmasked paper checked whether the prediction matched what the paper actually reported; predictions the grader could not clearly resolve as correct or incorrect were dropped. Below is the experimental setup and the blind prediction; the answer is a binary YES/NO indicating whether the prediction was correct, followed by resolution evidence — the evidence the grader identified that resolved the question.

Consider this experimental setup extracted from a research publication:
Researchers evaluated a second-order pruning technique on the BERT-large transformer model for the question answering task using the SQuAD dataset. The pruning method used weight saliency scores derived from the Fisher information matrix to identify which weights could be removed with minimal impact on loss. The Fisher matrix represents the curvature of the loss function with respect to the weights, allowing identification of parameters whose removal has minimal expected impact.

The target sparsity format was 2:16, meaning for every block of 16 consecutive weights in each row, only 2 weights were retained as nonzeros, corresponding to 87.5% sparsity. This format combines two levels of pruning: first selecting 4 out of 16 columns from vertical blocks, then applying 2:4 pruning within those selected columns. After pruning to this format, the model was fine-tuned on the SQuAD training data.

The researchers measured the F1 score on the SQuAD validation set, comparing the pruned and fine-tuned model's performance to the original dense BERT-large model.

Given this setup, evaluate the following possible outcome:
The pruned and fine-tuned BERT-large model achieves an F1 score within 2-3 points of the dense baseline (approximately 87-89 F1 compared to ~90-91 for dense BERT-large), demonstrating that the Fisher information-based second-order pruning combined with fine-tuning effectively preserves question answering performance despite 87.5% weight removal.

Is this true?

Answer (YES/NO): NO